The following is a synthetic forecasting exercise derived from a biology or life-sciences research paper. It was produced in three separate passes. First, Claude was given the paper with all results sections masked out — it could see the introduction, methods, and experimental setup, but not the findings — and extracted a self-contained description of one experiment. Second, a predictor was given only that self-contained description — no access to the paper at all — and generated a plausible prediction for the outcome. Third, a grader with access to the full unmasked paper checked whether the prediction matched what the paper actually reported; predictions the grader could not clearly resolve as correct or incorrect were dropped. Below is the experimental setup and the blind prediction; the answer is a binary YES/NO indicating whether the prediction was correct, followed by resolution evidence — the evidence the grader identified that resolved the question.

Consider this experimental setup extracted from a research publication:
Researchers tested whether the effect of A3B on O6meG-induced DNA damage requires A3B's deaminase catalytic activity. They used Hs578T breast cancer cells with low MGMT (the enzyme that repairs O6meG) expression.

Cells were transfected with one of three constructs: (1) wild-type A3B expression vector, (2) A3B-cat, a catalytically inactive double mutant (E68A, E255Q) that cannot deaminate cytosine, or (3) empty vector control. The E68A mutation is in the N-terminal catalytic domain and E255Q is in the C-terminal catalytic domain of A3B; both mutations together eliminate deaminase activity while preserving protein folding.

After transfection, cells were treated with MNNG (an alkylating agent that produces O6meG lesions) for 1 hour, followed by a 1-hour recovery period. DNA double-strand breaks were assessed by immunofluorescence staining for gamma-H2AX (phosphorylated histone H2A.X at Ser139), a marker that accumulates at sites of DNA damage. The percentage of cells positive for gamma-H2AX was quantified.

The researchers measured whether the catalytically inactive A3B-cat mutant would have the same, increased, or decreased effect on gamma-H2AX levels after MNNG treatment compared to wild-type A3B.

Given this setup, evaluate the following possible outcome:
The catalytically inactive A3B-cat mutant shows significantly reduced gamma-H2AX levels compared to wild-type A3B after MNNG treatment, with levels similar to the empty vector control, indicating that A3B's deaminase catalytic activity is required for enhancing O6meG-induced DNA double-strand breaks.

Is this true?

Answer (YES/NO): NO